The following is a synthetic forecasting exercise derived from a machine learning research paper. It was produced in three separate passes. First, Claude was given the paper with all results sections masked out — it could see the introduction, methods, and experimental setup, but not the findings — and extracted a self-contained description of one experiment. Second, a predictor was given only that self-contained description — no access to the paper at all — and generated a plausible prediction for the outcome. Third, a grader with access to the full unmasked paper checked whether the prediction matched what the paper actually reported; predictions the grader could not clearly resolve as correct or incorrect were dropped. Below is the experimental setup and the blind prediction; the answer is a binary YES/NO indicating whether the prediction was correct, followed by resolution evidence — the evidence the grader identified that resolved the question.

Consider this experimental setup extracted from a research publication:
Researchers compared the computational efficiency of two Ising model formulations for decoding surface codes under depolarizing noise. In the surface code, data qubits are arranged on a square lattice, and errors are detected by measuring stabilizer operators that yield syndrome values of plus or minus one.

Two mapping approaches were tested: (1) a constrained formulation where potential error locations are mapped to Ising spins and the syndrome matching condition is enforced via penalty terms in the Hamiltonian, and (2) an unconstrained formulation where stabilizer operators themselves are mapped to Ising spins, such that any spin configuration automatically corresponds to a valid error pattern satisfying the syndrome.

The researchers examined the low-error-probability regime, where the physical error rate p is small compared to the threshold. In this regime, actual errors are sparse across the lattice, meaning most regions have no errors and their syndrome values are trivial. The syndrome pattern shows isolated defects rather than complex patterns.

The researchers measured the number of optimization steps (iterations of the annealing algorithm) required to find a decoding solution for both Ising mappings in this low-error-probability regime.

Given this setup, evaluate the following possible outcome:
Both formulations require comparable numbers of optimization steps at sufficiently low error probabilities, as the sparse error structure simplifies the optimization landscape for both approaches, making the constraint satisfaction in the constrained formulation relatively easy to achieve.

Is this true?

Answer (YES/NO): NO